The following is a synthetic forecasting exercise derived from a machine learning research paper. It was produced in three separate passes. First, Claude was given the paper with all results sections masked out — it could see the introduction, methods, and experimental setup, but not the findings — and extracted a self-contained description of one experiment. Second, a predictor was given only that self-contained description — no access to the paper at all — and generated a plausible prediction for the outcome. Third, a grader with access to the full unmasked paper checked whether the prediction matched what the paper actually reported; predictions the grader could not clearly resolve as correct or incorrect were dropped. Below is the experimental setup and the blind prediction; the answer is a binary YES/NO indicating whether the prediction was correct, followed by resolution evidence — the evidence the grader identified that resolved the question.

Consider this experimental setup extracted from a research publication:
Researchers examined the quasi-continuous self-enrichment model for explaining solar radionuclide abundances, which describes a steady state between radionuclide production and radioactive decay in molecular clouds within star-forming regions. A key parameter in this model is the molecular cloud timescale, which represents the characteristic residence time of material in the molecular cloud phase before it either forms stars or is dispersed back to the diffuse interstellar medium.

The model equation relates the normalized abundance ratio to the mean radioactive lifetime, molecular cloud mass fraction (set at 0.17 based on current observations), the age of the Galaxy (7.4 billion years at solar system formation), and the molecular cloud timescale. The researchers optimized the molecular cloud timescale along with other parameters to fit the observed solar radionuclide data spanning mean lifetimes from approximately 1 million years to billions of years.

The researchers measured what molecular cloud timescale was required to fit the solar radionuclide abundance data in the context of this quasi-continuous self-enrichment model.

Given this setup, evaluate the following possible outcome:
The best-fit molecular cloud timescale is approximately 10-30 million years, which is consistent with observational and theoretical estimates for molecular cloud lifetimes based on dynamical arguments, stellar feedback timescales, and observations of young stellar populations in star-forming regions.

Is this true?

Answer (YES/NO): NO